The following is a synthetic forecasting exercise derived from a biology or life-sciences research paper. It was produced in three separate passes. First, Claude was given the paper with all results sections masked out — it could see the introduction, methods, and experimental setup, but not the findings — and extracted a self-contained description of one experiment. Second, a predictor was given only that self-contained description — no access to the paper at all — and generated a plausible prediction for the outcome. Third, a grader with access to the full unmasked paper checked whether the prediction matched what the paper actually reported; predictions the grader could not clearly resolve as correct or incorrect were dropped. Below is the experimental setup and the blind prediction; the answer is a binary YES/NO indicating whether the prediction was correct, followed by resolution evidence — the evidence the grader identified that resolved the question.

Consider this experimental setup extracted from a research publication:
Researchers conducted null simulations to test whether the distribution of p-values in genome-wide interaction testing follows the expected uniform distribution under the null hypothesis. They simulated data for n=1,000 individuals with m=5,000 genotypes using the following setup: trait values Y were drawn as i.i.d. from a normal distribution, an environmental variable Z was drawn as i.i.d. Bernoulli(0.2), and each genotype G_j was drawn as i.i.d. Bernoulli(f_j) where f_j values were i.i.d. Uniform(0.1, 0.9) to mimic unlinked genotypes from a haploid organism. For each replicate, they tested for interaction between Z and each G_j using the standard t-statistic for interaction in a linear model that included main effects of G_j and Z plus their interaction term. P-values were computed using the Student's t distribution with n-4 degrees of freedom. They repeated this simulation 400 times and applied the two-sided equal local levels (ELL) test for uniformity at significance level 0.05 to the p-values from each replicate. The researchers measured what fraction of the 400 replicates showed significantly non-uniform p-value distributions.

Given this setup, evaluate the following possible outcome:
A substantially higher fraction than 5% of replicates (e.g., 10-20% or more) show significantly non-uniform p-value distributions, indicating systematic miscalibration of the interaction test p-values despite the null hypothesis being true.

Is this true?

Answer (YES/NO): YES